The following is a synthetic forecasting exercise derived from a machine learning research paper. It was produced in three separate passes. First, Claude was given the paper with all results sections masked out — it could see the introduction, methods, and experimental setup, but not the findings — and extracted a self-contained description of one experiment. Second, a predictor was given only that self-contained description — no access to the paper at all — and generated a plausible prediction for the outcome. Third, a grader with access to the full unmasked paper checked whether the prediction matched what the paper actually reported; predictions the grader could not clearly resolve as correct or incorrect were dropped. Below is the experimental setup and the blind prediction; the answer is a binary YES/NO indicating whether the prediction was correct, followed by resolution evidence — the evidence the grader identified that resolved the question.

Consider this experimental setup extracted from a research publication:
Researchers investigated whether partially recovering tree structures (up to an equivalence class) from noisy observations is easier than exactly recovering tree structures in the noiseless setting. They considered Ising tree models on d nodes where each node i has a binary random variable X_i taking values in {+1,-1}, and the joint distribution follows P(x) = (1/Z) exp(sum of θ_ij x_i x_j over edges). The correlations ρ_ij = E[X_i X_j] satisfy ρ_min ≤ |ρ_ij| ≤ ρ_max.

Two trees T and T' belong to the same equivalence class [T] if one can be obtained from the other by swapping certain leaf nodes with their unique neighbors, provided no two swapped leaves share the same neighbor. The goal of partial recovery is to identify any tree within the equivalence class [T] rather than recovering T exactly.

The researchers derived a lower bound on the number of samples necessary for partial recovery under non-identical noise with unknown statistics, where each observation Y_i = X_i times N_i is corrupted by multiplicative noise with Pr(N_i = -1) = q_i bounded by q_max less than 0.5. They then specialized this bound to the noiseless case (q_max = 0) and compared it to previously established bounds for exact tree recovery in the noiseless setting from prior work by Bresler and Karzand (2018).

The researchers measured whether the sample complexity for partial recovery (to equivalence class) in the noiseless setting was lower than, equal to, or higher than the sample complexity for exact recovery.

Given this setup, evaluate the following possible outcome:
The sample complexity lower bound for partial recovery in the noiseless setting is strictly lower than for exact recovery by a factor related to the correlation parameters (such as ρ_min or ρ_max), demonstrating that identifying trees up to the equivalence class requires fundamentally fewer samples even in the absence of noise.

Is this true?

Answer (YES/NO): NO